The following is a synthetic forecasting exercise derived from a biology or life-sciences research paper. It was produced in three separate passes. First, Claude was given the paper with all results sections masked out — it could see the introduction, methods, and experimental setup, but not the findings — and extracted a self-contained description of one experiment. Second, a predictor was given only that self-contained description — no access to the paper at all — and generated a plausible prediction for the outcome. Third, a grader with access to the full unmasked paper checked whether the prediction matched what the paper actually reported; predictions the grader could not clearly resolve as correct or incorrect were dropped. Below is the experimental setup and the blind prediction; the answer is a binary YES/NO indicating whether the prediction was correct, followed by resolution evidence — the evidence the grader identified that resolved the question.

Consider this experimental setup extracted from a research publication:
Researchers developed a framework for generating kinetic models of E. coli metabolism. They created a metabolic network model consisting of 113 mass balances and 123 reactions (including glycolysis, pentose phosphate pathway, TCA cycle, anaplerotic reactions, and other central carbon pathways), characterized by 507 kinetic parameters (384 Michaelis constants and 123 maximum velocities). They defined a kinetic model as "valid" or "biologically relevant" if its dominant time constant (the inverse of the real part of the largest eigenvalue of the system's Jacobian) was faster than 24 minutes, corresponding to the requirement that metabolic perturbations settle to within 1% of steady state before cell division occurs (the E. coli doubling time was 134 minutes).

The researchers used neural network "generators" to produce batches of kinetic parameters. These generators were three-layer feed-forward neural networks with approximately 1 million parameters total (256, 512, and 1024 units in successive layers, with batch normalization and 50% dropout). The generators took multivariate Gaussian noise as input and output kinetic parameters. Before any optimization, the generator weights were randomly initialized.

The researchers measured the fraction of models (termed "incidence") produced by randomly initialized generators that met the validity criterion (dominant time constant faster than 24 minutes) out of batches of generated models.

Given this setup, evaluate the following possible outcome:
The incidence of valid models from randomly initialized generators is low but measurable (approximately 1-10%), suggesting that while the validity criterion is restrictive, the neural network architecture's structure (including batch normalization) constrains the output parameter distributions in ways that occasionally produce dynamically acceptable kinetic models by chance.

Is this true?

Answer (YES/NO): NO